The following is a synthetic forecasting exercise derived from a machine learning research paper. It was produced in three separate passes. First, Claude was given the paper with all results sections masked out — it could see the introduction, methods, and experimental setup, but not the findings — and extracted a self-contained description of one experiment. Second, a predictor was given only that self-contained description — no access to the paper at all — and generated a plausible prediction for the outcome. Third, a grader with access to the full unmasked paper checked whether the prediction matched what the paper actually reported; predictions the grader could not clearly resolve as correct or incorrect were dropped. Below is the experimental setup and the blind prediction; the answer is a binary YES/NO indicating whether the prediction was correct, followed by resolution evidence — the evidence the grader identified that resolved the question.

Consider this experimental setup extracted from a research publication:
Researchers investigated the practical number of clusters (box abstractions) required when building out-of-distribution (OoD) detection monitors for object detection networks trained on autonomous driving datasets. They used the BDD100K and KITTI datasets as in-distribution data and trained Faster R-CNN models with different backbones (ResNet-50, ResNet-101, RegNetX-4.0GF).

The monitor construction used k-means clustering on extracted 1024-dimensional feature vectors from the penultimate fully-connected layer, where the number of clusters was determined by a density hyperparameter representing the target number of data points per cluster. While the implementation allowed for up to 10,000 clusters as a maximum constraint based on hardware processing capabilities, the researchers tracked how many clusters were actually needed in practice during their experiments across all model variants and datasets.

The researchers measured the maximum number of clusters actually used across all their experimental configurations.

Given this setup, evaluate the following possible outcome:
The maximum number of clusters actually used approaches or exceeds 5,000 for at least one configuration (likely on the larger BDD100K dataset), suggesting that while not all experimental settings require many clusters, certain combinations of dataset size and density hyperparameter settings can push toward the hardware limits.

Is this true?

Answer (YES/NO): YES